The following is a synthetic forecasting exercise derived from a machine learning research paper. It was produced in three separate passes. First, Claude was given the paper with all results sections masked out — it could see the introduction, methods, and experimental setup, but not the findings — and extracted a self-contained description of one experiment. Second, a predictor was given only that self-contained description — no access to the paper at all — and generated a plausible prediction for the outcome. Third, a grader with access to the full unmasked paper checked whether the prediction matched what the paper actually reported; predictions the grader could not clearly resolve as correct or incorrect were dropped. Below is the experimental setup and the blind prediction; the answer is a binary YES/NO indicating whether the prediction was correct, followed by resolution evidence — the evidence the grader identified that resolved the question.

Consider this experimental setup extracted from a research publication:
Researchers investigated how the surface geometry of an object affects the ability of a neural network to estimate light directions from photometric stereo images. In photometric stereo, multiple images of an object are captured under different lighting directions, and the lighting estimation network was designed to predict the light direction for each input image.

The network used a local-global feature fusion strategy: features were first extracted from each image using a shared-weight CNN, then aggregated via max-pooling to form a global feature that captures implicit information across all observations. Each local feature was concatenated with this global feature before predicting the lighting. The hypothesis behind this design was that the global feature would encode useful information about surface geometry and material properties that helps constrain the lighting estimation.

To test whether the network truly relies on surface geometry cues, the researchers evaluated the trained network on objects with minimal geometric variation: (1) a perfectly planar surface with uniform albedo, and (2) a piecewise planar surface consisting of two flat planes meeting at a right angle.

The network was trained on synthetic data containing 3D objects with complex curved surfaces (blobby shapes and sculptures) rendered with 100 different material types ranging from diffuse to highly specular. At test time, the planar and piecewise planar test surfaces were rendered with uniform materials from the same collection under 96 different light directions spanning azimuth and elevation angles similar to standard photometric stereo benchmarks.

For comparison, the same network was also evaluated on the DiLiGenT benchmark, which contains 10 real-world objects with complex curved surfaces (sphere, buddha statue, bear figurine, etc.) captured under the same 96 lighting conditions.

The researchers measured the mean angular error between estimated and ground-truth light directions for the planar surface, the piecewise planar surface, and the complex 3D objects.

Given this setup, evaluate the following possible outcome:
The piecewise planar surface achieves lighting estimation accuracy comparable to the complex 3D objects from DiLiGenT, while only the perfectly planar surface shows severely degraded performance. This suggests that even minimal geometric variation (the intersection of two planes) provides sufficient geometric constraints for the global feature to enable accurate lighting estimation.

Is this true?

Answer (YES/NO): NO